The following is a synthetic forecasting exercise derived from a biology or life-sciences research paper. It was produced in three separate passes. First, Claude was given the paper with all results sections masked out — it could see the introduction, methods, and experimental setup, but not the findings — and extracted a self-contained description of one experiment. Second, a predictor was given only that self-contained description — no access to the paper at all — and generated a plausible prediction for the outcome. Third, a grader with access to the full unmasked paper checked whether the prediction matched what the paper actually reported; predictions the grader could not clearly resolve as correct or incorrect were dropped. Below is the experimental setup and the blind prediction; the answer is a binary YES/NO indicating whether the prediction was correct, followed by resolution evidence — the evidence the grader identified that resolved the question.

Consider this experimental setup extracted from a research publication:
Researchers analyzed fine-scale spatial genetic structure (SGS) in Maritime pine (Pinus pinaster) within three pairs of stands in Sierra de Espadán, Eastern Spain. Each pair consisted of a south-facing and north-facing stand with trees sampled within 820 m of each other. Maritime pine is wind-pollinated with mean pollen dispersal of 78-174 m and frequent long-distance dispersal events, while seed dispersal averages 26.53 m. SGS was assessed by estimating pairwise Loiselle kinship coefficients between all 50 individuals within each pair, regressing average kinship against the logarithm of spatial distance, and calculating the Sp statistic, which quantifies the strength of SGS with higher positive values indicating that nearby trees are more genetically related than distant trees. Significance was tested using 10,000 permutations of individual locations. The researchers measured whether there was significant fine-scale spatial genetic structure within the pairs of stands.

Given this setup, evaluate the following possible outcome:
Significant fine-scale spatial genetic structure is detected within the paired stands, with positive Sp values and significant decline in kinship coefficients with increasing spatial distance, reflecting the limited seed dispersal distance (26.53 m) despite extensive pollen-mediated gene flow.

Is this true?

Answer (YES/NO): YES